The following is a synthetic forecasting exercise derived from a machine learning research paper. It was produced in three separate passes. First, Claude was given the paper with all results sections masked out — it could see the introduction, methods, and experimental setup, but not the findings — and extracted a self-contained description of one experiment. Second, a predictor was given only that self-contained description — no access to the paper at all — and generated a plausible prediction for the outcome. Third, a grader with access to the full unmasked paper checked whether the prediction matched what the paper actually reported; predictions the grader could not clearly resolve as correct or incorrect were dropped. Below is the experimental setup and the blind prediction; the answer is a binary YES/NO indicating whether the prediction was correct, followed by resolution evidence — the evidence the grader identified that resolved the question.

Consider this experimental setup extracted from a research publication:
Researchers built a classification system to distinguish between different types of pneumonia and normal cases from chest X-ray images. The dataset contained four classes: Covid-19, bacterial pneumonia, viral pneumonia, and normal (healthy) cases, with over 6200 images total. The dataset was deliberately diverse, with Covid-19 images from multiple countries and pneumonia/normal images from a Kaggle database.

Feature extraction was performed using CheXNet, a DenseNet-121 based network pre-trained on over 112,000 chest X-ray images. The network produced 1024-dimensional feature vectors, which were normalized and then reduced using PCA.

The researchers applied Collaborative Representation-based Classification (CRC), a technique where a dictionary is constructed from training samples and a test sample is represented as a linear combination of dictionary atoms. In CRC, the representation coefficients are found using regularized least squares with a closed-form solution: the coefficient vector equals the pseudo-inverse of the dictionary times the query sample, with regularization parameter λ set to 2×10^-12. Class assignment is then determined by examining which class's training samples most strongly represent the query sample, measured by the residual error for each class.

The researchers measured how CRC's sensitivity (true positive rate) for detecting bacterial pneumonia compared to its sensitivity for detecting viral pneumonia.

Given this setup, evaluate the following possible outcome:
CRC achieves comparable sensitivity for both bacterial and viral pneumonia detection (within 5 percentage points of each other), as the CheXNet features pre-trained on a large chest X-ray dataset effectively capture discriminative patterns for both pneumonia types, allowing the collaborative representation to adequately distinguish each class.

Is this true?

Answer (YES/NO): NO